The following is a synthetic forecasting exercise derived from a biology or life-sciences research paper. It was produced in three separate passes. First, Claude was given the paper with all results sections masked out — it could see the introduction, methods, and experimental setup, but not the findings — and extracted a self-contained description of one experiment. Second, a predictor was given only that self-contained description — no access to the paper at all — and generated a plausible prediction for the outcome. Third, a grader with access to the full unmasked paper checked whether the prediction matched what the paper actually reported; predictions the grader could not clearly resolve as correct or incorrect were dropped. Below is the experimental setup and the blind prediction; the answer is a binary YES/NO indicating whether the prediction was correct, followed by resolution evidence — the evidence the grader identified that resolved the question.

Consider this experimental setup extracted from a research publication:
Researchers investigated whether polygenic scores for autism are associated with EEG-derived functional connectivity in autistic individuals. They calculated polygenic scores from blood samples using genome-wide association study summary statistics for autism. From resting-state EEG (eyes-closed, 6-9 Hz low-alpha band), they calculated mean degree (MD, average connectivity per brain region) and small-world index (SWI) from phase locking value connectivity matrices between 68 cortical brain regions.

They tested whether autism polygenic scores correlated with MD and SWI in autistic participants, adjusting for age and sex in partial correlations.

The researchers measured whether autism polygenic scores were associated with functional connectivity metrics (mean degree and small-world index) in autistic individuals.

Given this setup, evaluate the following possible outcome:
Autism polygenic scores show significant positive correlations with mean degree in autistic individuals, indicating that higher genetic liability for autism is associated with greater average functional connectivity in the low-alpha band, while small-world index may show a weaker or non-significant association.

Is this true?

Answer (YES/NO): NO